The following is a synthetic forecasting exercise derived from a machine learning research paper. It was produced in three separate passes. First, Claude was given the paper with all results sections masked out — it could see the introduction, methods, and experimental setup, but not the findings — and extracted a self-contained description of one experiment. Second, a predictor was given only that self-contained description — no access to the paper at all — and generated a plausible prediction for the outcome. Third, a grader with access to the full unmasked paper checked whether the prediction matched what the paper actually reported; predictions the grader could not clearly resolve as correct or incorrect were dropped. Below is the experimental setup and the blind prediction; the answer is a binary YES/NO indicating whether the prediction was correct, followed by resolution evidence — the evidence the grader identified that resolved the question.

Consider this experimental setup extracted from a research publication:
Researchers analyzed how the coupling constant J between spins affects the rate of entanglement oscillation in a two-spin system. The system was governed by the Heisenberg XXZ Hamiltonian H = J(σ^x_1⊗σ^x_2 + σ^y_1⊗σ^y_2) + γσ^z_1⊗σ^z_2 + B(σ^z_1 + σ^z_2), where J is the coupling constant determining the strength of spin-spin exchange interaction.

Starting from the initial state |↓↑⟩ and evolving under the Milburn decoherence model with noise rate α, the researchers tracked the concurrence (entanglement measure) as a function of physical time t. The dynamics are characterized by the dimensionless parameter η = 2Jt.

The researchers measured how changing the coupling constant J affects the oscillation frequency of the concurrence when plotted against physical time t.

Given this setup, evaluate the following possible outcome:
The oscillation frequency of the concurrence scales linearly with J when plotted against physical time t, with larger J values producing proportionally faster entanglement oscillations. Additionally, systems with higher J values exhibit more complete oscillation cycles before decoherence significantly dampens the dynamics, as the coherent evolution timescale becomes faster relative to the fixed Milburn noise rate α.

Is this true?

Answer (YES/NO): NO